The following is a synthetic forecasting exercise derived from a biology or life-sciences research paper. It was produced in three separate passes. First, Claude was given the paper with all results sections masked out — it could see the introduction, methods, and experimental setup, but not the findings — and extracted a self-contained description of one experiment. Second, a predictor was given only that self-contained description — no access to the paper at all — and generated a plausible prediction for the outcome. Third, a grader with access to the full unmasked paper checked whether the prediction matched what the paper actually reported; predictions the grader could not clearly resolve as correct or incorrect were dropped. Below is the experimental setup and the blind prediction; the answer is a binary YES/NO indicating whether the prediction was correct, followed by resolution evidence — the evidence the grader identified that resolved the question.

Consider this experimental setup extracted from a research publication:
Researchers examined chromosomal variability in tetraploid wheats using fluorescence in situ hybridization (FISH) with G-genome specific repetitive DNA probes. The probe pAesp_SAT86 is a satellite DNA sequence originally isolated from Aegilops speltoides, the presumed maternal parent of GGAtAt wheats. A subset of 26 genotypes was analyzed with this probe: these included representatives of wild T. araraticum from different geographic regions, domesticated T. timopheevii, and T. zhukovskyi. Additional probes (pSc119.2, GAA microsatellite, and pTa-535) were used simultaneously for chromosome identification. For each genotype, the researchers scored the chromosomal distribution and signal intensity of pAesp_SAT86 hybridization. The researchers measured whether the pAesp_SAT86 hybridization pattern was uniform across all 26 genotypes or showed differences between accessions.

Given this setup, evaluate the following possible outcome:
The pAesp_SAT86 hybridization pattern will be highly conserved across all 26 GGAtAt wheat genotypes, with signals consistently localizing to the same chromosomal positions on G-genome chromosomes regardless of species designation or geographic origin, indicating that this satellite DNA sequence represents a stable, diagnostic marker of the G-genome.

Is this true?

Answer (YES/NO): NO